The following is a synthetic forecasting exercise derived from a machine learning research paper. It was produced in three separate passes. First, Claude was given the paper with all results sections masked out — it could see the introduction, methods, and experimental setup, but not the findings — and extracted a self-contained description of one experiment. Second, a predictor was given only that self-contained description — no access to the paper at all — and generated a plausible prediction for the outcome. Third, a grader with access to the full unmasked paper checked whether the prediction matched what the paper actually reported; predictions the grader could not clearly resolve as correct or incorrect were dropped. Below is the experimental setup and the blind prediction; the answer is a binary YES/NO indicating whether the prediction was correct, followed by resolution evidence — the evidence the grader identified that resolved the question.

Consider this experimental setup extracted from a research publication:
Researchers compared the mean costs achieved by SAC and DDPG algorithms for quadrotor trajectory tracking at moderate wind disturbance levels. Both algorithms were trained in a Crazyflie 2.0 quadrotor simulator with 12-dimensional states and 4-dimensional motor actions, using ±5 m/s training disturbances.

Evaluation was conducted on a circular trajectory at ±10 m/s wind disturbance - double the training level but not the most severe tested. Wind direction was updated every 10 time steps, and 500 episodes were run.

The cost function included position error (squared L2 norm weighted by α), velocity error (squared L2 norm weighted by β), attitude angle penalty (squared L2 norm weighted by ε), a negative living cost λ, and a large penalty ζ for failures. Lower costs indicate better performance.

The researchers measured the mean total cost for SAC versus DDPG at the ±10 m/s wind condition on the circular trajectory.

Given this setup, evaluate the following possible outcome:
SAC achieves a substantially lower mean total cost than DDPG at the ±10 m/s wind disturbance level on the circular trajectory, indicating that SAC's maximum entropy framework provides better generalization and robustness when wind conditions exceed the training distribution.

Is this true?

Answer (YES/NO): NO